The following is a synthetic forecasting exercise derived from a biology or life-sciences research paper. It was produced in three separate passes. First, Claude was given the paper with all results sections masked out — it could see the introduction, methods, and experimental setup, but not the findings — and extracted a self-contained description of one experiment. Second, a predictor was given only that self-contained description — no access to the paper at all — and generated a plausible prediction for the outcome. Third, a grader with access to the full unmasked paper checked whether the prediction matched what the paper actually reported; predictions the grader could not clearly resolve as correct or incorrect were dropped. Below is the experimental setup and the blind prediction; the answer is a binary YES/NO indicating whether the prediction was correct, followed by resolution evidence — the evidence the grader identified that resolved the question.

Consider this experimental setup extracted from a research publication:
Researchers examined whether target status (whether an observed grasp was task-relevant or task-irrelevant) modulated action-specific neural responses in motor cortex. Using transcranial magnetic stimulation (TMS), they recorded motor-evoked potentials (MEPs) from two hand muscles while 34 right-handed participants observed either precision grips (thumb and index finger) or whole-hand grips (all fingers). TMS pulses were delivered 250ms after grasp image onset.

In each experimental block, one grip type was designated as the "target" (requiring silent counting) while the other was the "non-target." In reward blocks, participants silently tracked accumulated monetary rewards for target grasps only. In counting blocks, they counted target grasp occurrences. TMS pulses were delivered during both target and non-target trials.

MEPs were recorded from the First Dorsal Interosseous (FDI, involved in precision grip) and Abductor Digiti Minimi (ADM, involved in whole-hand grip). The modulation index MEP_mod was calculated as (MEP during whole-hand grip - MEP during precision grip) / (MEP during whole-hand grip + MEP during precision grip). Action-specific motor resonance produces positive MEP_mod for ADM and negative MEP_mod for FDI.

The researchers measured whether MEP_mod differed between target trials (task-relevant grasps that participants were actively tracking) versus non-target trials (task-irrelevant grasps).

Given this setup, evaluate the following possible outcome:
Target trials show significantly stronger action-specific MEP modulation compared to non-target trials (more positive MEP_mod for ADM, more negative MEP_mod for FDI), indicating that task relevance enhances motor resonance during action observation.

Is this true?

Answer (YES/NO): YES